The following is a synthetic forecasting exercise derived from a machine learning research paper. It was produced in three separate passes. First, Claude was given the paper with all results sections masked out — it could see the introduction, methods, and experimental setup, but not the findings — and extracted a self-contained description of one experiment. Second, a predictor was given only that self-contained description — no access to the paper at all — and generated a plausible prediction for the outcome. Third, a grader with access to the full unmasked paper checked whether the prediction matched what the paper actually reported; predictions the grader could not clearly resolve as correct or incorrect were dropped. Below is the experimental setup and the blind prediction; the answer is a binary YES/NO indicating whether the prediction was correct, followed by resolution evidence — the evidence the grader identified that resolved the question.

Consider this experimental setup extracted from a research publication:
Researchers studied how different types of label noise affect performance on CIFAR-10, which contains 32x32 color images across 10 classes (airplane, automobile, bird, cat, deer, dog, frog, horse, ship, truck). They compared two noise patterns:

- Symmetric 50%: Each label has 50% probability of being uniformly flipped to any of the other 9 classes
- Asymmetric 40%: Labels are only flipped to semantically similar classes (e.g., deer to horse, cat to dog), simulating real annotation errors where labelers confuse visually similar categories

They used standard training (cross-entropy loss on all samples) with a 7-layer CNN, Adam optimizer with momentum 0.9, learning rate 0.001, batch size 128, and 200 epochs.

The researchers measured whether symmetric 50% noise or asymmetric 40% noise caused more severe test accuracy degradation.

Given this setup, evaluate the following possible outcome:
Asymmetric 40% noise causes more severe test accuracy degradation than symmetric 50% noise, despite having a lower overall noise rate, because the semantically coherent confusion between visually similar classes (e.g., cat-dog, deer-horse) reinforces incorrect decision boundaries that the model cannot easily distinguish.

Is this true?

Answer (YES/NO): NO